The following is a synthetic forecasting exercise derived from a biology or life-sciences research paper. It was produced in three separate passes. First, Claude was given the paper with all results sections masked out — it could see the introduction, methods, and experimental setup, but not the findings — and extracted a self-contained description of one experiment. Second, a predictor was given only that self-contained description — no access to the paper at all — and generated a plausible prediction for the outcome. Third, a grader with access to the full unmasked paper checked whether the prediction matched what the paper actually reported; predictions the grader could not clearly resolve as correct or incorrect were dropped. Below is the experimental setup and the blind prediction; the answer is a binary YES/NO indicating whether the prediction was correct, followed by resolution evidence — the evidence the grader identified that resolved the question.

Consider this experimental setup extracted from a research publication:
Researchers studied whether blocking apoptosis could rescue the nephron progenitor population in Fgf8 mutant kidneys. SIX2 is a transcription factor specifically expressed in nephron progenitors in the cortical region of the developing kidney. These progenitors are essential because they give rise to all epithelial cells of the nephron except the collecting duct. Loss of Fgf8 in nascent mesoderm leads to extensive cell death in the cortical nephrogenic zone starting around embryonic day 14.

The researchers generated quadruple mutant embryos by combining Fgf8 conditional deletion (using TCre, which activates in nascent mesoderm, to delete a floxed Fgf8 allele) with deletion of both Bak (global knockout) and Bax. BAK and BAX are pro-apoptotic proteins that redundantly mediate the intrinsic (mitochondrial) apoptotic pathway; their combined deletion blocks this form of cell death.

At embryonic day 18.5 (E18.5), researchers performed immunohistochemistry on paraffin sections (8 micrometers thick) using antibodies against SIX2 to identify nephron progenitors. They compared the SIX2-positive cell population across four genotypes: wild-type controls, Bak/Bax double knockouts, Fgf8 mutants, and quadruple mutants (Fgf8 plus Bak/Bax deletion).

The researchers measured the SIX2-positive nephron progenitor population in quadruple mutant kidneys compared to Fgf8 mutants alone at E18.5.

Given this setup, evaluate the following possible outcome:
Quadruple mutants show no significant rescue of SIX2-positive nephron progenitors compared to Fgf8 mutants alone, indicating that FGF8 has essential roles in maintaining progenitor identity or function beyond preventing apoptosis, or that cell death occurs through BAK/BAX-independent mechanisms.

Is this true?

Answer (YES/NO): NO